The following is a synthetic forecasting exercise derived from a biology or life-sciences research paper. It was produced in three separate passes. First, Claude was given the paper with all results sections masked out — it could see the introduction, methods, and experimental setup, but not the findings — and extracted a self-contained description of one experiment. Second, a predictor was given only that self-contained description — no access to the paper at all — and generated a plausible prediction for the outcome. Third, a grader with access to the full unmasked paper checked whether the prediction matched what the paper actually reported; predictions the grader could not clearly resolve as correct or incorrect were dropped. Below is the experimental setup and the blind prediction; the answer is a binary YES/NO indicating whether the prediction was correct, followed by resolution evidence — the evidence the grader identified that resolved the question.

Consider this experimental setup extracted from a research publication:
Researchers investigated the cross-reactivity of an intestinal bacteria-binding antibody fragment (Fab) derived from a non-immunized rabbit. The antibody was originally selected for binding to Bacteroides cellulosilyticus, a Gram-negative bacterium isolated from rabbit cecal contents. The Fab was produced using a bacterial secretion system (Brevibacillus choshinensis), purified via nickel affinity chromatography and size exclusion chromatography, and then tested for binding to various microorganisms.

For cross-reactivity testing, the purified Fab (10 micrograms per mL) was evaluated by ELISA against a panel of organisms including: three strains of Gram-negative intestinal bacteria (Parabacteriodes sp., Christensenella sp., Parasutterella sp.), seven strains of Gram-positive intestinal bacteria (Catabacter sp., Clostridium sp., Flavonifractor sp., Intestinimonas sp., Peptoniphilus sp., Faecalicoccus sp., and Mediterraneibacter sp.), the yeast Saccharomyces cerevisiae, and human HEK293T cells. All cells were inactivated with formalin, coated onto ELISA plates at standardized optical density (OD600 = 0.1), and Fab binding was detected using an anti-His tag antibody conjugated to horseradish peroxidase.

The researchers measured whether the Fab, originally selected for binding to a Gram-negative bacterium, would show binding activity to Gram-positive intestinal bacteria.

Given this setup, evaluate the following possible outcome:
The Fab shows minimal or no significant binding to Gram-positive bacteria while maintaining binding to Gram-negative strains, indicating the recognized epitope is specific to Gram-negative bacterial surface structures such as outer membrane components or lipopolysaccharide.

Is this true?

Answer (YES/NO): NO